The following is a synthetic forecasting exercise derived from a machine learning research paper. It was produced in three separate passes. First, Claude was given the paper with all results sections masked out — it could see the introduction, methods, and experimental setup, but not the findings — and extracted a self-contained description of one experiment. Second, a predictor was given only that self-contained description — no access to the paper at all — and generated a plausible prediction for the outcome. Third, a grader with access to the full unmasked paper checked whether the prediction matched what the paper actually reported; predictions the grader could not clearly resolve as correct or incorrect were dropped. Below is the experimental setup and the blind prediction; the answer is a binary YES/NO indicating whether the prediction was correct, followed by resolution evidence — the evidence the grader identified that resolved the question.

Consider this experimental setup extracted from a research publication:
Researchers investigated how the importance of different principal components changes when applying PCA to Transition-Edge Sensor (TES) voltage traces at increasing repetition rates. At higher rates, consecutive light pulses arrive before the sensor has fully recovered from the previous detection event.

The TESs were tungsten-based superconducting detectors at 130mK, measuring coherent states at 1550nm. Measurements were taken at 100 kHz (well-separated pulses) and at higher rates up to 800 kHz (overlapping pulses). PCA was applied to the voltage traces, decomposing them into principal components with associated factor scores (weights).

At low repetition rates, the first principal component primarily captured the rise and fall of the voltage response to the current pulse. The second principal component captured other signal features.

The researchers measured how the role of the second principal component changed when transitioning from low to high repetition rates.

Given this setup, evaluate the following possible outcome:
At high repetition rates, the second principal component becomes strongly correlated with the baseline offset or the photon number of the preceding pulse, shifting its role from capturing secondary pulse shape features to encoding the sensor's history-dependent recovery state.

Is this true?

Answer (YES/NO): YES